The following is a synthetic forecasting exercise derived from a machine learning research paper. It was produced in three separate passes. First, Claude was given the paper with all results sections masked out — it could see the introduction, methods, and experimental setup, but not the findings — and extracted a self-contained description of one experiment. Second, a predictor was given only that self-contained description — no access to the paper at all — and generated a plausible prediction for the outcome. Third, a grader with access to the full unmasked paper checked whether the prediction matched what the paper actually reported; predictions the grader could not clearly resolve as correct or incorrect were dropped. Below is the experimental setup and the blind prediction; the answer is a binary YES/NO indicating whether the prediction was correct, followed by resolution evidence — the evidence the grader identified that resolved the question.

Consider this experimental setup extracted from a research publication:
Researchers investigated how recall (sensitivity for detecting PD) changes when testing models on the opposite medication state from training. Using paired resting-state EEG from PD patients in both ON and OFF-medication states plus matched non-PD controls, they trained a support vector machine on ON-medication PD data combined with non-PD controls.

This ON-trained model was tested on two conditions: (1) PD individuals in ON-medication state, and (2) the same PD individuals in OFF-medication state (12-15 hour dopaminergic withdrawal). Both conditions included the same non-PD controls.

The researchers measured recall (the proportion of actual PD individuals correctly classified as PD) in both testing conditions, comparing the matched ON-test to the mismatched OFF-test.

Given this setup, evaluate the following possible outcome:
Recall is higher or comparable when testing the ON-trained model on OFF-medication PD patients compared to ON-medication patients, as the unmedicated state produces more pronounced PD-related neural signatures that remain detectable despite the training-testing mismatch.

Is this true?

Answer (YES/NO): NO